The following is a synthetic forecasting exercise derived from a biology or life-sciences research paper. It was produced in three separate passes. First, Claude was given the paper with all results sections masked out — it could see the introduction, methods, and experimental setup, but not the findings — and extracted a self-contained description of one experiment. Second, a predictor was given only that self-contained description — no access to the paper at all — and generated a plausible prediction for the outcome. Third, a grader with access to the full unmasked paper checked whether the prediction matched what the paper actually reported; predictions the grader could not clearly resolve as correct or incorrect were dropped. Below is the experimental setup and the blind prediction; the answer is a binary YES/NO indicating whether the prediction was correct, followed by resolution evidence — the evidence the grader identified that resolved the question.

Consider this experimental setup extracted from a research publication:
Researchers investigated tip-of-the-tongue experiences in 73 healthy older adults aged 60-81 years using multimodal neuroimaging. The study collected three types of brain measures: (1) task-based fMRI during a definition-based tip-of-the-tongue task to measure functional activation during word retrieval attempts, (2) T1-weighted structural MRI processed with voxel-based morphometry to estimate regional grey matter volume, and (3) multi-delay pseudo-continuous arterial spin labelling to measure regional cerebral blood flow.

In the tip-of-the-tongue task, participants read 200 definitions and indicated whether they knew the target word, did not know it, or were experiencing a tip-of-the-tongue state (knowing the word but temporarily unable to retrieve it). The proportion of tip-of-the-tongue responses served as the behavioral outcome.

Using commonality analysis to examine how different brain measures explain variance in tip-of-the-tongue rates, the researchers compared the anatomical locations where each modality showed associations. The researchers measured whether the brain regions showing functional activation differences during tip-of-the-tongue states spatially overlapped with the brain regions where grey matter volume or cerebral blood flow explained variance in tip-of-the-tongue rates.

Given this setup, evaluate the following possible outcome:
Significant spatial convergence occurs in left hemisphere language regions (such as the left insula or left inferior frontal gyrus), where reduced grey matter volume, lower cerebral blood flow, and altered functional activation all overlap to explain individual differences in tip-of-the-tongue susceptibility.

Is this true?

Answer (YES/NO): NO